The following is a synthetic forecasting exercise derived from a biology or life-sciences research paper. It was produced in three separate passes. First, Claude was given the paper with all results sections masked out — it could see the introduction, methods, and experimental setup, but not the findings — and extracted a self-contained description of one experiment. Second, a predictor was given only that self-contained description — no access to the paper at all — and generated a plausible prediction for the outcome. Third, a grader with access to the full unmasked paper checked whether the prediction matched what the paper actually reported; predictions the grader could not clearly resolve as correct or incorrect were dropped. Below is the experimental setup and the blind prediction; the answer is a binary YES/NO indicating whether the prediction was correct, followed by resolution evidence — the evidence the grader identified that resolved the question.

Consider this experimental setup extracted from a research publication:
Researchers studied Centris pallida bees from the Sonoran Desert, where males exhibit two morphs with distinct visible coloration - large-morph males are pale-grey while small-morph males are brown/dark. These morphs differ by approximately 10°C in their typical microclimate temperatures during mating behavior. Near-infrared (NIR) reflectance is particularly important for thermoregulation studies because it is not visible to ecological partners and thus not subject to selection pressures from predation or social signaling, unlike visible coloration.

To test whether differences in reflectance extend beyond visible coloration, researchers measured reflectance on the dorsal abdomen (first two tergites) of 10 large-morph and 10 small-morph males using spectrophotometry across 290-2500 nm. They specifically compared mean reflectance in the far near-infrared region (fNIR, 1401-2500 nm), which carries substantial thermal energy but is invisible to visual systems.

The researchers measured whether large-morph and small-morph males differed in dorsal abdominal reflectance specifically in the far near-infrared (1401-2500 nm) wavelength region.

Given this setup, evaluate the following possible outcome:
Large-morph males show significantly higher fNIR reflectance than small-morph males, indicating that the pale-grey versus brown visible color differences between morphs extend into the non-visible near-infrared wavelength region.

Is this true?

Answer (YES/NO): YES